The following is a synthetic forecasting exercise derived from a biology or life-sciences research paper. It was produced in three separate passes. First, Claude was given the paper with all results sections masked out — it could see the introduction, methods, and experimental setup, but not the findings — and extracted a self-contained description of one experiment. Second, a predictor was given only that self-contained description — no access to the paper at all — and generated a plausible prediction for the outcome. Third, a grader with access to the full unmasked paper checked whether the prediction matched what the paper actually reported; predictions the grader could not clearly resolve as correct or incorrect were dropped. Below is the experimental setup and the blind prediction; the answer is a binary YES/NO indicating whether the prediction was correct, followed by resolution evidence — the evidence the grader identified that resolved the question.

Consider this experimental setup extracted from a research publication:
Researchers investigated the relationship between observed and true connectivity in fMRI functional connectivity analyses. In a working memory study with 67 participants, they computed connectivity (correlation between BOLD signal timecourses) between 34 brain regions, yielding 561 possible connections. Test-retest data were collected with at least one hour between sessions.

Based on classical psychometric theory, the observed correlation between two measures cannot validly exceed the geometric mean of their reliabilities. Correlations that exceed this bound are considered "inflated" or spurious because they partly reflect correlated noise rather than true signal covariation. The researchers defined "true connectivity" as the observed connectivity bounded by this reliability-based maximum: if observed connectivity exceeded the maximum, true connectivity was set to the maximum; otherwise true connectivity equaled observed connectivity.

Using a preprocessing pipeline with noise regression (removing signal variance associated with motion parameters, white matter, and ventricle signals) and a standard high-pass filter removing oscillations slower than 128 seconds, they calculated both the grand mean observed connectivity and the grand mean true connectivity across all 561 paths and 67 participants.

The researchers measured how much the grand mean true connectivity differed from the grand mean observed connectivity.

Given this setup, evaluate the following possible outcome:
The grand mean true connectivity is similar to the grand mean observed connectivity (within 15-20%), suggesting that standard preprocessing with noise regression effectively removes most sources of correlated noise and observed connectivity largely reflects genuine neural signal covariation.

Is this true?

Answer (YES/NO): NO